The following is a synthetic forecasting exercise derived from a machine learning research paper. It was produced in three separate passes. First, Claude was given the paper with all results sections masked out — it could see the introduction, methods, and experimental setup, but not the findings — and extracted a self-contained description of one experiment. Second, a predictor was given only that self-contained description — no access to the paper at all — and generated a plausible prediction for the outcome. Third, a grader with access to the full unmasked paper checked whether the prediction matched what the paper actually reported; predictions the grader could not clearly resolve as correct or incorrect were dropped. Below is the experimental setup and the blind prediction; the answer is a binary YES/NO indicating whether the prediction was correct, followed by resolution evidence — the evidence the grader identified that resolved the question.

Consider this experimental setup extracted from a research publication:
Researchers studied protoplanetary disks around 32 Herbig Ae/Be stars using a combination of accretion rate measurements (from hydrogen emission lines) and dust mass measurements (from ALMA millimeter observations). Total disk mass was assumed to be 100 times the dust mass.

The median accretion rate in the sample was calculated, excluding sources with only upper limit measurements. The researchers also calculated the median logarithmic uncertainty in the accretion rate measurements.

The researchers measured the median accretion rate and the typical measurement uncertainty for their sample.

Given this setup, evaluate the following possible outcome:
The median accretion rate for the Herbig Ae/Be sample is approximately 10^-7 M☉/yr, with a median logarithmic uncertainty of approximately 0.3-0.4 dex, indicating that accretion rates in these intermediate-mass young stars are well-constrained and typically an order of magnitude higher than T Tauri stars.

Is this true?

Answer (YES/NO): YES